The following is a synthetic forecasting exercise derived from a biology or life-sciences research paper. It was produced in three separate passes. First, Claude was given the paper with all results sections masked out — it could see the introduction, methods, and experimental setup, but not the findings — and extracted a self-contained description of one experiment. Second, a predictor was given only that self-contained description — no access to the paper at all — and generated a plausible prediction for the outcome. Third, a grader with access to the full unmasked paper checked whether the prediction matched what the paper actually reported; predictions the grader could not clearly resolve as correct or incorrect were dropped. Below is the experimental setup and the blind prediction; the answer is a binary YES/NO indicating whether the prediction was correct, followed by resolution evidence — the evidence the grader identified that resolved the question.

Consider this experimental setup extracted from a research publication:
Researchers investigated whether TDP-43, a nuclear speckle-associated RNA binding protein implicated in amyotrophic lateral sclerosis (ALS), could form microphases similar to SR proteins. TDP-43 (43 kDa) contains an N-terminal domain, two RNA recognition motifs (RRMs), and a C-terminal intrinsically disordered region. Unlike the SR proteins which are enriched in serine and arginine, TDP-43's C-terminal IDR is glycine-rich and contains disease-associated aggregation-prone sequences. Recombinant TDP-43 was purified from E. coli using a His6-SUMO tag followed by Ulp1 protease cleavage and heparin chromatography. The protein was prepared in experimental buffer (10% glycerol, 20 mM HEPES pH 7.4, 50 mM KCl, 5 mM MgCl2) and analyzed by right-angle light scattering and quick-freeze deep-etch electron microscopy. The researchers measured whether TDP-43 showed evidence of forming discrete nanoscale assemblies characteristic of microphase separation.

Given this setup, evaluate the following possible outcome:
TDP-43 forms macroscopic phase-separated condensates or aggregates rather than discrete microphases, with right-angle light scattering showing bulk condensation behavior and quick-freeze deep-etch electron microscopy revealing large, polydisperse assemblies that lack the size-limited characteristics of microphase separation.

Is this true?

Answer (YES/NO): NO